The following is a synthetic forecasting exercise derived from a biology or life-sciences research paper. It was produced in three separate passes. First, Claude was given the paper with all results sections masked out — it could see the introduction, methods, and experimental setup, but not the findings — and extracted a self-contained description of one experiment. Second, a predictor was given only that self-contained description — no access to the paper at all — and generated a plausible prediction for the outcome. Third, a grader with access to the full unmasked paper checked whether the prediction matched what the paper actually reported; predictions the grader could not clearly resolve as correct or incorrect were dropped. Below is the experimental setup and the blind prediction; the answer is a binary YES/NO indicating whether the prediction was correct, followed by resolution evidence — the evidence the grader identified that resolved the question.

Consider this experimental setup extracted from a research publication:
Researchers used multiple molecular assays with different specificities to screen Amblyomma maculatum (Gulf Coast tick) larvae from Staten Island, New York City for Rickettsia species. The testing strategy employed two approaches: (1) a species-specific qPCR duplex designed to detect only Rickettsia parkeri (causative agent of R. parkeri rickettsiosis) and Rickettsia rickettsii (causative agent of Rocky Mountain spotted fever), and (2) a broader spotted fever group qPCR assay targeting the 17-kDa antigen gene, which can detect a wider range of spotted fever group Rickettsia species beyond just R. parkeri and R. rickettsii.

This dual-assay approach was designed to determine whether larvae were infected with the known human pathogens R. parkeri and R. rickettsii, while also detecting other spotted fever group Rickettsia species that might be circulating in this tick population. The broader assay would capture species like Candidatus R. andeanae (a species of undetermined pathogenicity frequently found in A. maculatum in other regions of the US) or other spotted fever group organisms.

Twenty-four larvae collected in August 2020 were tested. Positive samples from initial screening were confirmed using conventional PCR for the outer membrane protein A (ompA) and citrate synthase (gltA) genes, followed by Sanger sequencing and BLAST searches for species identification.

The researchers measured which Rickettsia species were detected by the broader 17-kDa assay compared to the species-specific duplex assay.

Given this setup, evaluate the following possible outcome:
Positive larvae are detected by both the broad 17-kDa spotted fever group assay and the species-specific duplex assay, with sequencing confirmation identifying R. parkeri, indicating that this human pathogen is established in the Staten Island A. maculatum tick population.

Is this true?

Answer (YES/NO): NO